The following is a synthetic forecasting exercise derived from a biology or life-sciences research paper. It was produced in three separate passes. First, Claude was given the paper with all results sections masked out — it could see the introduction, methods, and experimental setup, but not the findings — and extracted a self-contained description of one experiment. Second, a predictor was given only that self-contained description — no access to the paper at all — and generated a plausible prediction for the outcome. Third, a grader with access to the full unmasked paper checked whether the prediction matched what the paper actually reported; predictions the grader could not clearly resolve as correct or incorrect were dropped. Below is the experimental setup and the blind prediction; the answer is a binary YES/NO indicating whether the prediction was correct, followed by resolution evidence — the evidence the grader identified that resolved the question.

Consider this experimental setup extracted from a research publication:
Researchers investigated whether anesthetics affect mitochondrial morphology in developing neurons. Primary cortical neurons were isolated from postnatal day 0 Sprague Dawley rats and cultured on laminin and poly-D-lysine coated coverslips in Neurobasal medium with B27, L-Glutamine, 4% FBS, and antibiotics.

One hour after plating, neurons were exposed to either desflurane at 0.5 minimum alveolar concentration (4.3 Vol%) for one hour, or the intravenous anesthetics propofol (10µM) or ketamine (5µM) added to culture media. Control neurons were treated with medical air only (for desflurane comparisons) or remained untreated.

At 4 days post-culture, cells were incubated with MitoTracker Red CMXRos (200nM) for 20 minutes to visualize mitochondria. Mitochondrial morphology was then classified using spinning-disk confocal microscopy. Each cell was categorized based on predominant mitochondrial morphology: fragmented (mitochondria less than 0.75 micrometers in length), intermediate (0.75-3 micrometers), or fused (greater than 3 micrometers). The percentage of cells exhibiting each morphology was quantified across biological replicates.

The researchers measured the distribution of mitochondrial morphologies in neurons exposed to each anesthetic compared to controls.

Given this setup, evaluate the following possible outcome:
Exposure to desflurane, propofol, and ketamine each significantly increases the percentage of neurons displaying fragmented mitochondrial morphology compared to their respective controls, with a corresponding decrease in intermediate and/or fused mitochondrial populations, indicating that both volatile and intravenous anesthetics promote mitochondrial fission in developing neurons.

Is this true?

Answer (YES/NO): YES